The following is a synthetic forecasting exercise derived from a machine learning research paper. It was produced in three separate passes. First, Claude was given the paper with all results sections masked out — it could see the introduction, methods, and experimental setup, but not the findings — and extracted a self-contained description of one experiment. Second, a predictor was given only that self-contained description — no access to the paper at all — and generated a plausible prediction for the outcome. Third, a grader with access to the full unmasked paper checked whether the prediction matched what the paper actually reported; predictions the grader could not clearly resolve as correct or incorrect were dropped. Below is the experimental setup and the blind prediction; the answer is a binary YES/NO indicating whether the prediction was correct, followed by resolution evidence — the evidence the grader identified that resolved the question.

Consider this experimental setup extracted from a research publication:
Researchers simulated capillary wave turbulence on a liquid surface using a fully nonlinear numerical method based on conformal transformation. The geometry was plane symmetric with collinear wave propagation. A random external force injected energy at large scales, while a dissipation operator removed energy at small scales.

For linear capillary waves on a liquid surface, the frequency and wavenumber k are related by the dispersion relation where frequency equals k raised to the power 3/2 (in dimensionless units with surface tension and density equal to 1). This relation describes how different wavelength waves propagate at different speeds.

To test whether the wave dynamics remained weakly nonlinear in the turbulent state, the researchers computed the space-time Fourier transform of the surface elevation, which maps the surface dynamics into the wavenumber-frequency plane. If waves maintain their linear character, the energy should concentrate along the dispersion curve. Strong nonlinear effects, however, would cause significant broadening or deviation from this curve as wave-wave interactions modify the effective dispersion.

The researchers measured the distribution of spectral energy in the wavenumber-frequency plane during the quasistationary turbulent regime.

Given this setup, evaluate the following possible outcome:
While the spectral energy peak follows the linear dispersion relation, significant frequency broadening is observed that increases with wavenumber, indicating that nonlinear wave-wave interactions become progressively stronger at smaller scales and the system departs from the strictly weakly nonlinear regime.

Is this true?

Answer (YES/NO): NO